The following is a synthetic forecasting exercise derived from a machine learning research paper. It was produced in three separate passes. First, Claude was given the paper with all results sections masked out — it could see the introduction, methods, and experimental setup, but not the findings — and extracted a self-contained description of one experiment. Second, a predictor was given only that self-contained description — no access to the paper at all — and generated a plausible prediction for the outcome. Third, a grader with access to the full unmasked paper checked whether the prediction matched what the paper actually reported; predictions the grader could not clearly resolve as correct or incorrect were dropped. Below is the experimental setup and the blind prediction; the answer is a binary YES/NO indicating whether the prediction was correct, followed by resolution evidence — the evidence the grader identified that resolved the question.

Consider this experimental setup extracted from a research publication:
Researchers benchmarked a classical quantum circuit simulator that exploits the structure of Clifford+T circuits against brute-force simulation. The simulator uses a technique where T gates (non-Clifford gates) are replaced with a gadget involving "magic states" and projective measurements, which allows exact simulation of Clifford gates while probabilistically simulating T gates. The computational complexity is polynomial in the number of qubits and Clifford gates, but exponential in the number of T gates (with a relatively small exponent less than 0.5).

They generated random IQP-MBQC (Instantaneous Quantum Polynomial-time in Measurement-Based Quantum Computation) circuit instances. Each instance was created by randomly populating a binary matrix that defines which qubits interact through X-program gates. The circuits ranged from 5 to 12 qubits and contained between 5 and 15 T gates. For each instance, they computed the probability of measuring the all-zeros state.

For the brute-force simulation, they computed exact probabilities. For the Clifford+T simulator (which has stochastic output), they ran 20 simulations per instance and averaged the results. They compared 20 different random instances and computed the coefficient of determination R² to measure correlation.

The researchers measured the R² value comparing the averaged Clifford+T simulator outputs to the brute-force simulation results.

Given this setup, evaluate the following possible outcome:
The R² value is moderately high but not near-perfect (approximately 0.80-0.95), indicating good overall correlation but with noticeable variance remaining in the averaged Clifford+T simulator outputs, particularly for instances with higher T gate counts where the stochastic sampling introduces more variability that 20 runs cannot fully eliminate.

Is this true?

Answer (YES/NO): NO